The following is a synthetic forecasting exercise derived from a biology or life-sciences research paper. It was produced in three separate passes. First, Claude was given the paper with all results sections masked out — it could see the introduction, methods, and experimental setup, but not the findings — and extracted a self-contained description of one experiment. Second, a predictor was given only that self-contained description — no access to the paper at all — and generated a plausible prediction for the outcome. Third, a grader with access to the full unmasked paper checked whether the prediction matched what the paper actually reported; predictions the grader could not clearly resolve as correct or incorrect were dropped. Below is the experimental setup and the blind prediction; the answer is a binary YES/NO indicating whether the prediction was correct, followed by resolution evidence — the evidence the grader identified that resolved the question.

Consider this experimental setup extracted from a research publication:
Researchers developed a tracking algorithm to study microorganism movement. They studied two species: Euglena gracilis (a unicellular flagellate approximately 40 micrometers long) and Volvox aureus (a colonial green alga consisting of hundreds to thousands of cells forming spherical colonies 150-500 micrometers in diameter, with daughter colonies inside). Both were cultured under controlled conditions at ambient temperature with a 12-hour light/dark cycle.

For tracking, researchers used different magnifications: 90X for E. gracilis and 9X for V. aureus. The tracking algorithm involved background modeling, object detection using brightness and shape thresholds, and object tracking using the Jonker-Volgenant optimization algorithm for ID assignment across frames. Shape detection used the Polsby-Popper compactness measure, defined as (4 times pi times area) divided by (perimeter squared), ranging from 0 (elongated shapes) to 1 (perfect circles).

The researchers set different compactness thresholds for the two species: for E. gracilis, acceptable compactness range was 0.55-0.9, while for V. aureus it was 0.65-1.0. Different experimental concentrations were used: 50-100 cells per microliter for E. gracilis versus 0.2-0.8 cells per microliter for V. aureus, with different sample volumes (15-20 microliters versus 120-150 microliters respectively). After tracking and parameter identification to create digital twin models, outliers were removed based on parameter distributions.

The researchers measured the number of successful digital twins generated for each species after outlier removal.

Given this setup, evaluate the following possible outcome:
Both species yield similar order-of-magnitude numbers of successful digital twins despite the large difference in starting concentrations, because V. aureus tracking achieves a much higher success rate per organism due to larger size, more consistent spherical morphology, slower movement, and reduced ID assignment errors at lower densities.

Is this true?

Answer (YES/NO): NO